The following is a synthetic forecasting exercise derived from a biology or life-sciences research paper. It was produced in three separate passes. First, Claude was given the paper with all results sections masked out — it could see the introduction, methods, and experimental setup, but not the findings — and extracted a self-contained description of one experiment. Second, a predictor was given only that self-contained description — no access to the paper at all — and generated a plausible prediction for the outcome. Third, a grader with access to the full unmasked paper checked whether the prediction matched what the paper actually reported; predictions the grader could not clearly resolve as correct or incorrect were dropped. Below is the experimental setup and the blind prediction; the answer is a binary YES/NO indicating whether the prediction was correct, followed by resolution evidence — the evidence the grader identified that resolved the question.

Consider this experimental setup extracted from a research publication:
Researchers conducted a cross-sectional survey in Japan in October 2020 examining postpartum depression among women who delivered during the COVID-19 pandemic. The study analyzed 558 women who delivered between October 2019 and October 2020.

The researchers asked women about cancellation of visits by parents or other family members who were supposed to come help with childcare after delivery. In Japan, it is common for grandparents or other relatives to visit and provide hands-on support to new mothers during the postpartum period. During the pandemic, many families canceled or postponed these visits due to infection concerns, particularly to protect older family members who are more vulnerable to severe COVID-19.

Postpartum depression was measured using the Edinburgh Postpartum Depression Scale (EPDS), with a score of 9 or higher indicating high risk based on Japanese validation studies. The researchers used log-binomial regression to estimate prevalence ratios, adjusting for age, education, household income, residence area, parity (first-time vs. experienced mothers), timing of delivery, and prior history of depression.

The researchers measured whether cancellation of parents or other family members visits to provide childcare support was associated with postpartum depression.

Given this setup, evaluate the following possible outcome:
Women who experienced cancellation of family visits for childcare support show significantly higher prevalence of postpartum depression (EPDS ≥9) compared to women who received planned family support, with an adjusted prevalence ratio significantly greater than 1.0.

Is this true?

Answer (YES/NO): YES